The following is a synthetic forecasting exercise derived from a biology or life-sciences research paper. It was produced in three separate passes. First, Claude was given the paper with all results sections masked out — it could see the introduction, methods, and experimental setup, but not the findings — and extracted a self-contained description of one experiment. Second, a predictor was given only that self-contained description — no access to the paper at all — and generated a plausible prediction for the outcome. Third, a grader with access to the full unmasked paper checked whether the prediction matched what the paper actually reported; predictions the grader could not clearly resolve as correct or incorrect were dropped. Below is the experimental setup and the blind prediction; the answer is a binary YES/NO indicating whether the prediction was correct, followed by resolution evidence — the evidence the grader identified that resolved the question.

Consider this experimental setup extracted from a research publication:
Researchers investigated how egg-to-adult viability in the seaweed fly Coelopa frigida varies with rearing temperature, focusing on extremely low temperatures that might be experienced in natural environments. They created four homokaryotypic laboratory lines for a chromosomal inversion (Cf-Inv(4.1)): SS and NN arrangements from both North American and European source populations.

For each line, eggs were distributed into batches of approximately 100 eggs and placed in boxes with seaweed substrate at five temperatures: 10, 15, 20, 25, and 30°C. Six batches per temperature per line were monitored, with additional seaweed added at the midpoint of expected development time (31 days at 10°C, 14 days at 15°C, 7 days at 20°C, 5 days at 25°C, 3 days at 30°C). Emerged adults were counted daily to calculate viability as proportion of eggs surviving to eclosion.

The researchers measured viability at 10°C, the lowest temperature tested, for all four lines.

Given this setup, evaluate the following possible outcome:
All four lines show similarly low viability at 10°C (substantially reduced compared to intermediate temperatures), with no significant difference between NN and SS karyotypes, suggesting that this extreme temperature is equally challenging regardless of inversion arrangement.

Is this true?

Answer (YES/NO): NO